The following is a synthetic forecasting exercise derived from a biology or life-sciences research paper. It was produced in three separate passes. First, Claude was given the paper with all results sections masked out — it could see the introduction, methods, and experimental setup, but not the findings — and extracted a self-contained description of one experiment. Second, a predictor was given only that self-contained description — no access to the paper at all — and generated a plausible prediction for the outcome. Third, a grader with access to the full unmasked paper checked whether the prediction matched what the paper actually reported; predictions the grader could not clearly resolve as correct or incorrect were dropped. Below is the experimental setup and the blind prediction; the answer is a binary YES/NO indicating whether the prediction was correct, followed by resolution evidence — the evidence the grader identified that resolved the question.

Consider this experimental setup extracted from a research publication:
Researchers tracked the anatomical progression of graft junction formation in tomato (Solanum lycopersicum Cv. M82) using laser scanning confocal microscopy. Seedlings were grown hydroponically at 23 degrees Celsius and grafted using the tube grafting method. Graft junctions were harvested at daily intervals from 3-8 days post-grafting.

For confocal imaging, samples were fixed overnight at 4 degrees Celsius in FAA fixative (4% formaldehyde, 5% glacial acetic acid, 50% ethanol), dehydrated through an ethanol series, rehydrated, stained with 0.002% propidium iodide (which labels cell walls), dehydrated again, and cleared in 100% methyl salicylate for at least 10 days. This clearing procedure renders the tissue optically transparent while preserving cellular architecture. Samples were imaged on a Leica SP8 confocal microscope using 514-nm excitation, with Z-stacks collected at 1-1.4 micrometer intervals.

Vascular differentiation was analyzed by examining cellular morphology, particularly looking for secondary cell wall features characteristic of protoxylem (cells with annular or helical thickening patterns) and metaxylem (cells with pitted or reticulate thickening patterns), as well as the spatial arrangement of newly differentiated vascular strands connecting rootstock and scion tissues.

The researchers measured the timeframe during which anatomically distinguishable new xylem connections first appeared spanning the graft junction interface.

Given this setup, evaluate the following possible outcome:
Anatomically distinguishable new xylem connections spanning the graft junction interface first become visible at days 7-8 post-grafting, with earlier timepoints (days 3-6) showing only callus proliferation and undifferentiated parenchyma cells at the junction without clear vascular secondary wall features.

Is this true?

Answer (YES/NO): NO